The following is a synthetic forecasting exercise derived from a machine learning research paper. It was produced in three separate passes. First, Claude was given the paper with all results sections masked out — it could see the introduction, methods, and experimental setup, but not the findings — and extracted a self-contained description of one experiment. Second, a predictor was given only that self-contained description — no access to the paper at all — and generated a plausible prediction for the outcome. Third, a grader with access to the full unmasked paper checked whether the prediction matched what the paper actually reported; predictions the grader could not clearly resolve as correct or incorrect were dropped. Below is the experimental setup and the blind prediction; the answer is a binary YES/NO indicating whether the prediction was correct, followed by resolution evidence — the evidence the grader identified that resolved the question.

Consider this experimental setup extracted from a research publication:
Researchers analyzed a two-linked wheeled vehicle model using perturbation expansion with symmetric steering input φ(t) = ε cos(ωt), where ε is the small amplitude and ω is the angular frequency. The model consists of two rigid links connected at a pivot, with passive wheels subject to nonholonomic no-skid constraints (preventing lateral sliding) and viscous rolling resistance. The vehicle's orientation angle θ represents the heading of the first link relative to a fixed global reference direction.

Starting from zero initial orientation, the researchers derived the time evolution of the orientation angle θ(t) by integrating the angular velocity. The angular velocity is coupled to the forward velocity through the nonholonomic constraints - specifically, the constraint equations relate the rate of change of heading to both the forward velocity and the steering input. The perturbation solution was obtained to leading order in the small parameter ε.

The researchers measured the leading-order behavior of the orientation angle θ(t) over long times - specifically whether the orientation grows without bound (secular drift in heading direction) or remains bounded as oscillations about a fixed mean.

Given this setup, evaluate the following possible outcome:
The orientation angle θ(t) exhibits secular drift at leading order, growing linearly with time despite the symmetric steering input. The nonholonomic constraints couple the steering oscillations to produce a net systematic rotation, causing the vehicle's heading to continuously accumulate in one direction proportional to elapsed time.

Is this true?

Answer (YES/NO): NO